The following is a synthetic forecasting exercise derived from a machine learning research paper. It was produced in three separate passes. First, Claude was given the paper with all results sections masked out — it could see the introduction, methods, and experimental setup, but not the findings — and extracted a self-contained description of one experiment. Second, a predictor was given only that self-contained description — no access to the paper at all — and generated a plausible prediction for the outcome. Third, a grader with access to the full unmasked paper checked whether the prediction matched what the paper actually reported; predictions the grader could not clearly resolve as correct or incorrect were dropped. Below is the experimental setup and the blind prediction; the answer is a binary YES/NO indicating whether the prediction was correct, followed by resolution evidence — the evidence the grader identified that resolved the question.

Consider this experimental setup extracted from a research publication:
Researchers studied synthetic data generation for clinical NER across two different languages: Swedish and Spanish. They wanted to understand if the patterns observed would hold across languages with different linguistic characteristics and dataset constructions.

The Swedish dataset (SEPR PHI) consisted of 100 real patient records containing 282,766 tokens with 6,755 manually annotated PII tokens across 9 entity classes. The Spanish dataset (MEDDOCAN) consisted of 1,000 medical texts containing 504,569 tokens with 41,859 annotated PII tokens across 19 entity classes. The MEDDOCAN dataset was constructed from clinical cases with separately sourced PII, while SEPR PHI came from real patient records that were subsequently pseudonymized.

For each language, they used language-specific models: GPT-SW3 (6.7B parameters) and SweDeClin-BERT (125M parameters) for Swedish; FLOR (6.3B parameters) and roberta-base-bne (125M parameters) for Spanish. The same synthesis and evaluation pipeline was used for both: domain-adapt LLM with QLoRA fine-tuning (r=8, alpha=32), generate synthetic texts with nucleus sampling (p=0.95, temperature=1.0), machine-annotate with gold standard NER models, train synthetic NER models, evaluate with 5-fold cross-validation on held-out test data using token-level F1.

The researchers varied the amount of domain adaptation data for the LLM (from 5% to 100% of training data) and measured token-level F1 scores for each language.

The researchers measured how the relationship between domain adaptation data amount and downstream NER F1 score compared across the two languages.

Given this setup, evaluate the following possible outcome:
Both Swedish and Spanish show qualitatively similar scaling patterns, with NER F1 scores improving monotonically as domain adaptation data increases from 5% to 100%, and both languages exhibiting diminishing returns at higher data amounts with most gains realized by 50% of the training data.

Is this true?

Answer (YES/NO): NO